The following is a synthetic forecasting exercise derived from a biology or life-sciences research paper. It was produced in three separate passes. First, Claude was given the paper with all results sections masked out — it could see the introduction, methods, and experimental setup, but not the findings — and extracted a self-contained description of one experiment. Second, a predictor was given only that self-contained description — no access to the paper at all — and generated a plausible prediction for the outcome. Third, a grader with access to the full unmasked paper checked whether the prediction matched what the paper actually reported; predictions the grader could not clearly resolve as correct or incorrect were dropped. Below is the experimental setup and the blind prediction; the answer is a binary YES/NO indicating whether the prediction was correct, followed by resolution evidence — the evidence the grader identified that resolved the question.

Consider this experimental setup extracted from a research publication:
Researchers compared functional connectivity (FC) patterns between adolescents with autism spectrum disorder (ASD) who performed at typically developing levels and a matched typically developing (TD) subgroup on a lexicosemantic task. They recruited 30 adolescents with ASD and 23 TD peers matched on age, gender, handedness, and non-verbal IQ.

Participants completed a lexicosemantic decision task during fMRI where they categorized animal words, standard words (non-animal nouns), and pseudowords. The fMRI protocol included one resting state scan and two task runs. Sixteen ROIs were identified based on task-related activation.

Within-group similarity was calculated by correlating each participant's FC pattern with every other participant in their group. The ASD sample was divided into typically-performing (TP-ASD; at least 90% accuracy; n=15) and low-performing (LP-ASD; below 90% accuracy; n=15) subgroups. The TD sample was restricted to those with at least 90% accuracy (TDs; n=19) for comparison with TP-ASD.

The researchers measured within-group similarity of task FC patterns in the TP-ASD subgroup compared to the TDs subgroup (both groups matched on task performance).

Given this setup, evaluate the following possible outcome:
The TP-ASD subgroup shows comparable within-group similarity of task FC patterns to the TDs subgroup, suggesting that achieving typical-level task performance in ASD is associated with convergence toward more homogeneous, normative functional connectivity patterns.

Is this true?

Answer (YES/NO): NO